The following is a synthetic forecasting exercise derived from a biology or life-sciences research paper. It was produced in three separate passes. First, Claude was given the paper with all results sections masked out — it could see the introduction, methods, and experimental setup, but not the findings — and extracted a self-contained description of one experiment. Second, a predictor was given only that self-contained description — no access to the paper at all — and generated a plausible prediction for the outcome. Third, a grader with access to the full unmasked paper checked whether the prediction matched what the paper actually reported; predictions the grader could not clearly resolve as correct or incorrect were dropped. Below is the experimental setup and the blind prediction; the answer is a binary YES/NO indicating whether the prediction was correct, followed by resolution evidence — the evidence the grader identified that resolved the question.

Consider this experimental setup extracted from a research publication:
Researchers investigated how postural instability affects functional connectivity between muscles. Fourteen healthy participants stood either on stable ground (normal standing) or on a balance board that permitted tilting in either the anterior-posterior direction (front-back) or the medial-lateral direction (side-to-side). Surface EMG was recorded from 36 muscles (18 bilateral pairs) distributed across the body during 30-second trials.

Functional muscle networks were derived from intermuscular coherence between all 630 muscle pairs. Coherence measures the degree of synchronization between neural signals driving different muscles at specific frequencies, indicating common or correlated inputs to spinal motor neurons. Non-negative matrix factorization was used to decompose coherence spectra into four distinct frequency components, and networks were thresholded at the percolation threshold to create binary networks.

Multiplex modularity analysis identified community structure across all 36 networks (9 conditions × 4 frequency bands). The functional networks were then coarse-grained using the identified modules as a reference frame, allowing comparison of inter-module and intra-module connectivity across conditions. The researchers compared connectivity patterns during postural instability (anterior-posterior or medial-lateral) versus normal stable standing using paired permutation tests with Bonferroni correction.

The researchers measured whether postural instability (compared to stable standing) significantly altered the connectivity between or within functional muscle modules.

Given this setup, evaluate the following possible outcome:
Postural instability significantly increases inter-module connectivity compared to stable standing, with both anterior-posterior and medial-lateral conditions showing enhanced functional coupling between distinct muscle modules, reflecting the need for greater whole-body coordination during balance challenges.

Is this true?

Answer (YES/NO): NO